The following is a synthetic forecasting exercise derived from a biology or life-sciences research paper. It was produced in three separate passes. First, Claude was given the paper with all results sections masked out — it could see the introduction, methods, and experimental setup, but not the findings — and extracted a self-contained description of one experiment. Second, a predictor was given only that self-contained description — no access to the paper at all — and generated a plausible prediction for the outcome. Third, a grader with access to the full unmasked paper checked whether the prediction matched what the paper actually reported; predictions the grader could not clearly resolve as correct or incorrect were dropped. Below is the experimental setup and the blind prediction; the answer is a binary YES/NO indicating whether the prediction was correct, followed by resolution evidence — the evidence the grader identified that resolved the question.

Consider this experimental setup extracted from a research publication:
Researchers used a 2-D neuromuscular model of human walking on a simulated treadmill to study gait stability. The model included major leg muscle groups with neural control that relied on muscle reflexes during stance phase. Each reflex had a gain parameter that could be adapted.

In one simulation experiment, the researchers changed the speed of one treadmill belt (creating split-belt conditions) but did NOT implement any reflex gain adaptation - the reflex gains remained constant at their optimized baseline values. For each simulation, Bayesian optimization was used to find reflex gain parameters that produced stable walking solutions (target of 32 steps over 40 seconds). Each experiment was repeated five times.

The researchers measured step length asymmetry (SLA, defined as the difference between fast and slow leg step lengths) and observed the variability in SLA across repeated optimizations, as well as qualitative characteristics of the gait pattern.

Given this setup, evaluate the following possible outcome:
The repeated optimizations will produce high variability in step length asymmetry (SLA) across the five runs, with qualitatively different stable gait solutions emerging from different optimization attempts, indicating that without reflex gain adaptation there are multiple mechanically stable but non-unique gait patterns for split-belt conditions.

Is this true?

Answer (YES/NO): NO